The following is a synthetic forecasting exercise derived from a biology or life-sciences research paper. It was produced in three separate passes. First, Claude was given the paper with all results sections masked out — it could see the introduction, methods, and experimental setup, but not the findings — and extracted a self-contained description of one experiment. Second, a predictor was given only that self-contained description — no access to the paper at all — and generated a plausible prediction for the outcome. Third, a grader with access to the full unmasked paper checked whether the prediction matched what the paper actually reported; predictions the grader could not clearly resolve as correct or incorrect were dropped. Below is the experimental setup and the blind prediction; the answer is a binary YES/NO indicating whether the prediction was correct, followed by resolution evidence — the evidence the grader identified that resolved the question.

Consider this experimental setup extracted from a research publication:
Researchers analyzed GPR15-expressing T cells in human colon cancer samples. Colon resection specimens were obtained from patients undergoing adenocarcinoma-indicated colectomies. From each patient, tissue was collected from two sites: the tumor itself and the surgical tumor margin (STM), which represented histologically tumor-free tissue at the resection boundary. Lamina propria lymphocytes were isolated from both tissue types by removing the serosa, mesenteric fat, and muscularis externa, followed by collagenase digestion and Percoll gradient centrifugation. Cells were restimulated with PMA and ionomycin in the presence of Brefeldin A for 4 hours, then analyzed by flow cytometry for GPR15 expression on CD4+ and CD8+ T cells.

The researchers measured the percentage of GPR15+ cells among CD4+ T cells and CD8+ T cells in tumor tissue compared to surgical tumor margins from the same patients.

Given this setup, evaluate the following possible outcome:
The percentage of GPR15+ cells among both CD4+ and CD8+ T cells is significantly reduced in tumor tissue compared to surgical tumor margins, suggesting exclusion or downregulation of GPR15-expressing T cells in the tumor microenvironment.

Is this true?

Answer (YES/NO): NO